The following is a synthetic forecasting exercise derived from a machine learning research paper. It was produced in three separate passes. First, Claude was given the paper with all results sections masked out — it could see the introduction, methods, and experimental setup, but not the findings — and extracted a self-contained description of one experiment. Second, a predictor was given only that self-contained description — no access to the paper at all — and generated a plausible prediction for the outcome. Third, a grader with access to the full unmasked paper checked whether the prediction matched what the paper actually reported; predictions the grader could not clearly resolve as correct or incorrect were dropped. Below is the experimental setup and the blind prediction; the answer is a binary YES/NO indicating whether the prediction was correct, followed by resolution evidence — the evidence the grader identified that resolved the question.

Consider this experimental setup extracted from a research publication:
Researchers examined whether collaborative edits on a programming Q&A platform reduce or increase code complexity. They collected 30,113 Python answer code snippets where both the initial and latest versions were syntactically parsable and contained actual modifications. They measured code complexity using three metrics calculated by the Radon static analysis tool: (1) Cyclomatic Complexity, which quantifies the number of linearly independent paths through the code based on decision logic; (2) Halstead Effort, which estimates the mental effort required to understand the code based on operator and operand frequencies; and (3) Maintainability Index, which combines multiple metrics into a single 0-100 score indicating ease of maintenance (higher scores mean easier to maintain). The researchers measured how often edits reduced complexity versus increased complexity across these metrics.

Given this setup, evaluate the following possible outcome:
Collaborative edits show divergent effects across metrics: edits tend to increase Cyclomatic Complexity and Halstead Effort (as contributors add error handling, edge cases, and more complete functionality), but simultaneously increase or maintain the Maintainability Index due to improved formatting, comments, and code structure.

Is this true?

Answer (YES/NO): NO